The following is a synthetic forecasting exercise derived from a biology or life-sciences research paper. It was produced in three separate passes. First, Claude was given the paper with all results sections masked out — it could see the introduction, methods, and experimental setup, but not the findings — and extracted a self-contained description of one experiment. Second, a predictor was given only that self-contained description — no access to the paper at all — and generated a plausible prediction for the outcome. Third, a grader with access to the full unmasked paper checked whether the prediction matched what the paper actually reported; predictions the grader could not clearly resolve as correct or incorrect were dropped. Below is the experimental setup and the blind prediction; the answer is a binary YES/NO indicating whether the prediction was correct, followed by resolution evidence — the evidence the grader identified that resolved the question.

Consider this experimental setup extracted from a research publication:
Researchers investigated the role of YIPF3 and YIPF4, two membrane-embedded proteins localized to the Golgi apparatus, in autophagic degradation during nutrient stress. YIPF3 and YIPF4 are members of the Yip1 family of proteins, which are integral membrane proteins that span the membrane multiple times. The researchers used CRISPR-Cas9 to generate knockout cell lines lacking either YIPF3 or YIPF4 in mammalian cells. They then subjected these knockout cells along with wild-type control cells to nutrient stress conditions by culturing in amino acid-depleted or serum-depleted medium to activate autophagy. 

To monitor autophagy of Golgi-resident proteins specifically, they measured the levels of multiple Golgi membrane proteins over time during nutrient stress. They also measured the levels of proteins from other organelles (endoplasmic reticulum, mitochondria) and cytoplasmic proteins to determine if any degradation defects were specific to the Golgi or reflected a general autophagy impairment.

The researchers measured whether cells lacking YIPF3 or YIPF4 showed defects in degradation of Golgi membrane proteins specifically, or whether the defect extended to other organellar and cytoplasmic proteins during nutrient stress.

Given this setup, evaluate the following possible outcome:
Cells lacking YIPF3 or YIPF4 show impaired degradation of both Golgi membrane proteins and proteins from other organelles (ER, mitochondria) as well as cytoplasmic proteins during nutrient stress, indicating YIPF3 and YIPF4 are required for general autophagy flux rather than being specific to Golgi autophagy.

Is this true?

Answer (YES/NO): NO